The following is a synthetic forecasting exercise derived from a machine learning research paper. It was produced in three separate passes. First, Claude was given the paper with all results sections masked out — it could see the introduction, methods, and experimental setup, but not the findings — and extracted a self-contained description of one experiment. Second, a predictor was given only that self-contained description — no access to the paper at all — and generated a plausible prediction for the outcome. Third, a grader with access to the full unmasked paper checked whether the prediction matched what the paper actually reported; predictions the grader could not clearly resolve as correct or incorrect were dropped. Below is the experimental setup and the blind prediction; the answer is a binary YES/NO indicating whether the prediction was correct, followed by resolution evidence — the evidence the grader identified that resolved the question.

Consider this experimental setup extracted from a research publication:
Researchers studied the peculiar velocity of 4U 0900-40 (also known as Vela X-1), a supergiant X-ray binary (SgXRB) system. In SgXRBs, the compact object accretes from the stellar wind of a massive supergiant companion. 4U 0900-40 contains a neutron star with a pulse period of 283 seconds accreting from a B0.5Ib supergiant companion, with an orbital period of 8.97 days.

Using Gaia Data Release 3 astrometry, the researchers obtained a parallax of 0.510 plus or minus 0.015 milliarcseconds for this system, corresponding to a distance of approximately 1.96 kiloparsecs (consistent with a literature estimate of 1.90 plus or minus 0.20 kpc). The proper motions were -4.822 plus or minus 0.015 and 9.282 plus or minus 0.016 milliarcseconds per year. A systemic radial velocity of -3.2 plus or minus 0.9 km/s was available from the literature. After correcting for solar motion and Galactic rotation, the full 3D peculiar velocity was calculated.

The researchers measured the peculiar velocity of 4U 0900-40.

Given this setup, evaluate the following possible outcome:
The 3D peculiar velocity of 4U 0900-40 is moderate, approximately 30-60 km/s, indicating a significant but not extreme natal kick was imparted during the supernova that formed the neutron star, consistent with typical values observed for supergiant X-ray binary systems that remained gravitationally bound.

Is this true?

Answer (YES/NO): YES